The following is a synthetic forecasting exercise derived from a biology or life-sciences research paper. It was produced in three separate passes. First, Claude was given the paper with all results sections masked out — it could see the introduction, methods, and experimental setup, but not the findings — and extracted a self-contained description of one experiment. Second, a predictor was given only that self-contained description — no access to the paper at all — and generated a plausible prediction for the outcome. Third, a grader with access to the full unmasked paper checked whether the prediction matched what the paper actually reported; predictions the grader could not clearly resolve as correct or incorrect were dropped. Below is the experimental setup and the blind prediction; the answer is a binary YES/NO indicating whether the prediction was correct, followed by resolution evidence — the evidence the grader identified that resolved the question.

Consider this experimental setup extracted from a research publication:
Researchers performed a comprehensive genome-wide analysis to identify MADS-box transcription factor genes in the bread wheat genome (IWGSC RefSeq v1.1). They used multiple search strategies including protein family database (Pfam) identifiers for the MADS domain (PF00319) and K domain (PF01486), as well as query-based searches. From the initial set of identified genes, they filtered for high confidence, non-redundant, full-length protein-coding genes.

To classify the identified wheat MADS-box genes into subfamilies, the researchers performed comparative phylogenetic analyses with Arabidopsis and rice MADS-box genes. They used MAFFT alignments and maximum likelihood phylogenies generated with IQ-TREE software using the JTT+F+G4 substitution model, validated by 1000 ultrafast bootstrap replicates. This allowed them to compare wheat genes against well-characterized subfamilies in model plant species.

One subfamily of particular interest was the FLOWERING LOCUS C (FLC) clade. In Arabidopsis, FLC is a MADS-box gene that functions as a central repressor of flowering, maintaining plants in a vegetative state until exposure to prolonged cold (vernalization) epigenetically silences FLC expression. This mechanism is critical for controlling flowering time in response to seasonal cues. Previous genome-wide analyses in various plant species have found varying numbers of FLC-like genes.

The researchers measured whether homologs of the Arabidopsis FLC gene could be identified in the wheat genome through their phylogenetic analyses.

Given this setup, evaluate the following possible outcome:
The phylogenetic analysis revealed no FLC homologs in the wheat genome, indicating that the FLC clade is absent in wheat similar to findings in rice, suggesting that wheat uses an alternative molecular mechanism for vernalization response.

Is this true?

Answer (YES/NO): YES